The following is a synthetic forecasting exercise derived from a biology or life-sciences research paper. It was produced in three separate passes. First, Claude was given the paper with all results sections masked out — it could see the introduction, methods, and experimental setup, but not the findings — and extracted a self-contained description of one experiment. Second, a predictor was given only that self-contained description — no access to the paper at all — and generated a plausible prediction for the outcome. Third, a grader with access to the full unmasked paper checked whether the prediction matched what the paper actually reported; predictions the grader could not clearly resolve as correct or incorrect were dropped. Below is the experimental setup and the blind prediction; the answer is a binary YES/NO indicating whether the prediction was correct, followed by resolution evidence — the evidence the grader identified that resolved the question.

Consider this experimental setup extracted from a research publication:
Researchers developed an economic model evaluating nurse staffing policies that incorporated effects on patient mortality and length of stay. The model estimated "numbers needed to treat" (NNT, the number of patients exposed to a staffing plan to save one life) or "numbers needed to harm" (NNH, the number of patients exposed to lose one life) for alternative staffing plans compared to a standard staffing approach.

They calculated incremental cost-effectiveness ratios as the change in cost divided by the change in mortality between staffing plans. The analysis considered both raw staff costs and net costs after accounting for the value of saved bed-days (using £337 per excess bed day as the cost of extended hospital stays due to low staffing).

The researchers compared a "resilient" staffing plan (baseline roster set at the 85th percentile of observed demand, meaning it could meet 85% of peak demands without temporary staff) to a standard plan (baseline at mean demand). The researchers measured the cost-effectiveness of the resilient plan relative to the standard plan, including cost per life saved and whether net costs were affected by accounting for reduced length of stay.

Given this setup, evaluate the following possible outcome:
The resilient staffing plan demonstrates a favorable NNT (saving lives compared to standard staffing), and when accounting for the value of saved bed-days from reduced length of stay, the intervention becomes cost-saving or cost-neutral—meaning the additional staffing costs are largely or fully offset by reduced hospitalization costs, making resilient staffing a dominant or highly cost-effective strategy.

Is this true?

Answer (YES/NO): NO